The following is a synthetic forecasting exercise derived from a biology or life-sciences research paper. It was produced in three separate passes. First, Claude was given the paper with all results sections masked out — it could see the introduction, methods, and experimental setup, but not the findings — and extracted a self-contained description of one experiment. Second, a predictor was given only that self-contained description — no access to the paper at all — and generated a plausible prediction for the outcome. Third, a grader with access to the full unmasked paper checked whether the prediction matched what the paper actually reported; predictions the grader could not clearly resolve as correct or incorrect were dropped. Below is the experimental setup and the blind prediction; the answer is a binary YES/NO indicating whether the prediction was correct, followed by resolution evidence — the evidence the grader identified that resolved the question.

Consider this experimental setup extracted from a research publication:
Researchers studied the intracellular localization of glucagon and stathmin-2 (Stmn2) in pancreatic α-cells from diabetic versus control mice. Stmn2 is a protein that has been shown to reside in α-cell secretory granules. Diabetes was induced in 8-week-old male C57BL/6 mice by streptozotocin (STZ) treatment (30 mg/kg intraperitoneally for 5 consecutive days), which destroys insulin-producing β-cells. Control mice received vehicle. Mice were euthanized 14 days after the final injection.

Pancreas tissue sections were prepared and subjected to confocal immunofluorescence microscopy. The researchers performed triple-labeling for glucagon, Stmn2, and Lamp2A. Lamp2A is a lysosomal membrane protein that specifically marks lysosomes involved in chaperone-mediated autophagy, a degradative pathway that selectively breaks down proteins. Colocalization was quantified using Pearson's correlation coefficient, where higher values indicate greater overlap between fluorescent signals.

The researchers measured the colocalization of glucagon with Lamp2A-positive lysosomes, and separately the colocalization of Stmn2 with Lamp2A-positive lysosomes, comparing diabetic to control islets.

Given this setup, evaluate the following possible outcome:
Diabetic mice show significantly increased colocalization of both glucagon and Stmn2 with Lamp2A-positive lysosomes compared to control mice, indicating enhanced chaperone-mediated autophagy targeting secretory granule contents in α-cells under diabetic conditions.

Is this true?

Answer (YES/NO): NO